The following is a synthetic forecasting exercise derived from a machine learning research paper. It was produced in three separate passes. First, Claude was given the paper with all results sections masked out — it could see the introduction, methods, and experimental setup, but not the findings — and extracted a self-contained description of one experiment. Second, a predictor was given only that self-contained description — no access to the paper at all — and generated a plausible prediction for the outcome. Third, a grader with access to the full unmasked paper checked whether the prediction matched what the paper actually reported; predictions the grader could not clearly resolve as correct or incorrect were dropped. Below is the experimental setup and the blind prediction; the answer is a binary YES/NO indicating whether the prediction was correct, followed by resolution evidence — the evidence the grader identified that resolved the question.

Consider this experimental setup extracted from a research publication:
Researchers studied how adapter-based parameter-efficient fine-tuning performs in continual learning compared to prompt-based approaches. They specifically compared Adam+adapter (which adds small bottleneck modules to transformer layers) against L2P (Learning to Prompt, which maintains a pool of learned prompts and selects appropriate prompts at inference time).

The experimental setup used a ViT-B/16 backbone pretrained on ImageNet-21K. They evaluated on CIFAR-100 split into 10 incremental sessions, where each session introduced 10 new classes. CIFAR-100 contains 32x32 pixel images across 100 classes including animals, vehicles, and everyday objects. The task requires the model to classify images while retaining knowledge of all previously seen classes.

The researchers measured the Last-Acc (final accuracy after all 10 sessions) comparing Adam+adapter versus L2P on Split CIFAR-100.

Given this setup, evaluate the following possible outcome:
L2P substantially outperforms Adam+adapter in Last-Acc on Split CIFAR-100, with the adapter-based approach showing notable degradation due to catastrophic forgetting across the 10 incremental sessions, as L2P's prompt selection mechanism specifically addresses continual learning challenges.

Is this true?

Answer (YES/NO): NO